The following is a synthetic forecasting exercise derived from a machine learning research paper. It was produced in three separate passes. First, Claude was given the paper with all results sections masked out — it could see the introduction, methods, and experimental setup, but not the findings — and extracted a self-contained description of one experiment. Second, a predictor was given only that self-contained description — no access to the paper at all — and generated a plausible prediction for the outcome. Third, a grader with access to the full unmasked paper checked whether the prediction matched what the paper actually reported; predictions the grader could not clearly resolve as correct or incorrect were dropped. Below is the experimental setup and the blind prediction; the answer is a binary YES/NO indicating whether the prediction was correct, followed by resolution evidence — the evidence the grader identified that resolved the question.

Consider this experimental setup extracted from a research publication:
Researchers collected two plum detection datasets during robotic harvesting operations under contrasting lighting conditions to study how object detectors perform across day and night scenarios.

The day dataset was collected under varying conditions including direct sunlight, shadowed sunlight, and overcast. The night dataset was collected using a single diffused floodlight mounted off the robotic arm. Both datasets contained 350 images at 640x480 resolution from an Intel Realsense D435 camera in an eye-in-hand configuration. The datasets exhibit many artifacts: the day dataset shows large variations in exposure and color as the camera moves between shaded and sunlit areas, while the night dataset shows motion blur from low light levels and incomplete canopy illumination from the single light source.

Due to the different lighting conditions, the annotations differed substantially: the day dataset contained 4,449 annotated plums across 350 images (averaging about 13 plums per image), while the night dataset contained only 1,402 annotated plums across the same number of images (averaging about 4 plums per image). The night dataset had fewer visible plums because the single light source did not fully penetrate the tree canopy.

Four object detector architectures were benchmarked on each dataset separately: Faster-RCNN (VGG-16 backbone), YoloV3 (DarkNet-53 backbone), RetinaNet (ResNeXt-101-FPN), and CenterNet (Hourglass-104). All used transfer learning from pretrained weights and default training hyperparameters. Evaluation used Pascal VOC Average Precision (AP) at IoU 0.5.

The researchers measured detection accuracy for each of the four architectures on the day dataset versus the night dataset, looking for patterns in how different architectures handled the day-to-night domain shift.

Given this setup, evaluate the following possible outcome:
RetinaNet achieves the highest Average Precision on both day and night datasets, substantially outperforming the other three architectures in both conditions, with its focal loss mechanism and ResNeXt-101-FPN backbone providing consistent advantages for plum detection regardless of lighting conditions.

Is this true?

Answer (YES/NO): NO